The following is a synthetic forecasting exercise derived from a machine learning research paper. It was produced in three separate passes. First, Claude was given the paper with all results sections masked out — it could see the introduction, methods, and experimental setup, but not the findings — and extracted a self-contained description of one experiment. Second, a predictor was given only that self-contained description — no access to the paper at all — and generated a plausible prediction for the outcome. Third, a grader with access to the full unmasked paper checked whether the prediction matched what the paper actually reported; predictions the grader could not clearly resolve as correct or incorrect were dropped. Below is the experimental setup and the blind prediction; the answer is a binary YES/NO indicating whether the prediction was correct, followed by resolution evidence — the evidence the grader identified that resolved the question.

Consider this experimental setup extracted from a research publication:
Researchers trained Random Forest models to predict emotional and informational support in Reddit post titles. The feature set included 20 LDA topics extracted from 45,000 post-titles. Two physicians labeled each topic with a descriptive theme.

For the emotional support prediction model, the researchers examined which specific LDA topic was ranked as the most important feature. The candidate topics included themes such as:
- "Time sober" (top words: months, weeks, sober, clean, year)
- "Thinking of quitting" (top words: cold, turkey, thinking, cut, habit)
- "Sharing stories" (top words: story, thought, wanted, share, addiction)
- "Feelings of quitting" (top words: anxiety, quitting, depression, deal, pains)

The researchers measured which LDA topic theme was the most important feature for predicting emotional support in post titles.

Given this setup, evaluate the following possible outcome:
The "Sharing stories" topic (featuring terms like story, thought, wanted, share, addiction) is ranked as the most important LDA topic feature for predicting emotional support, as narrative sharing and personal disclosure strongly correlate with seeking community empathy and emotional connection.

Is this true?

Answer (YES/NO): NO